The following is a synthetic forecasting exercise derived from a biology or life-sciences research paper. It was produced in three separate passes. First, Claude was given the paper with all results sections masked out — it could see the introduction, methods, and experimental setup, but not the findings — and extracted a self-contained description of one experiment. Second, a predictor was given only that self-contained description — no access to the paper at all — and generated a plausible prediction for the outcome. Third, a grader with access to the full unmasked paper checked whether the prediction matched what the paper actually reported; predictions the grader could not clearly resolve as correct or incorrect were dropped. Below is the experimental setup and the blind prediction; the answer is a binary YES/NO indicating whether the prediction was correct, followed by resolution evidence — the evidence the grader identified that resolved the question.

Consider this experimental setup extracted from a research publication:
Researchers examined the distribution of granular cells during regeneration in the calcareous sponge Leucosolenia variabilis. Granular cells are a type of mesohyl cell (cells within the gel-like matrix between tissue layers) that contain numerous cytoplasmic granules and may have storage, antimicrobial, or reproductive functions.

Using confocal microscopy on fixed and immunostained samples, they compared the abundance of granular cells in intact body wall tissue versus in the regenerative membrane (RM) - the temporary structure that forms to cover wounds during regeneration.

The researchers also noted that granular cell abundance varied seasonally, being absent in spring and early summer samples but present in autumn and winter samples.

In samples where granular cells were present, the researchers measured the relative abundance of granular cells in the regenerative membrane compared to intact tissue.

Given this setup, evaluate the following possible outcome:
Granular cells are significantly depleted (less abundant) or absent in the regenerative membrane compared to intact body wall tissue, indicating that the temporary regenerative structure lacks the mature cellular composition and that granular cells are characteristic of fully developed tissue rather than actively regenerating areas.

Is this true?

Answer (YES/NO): NO